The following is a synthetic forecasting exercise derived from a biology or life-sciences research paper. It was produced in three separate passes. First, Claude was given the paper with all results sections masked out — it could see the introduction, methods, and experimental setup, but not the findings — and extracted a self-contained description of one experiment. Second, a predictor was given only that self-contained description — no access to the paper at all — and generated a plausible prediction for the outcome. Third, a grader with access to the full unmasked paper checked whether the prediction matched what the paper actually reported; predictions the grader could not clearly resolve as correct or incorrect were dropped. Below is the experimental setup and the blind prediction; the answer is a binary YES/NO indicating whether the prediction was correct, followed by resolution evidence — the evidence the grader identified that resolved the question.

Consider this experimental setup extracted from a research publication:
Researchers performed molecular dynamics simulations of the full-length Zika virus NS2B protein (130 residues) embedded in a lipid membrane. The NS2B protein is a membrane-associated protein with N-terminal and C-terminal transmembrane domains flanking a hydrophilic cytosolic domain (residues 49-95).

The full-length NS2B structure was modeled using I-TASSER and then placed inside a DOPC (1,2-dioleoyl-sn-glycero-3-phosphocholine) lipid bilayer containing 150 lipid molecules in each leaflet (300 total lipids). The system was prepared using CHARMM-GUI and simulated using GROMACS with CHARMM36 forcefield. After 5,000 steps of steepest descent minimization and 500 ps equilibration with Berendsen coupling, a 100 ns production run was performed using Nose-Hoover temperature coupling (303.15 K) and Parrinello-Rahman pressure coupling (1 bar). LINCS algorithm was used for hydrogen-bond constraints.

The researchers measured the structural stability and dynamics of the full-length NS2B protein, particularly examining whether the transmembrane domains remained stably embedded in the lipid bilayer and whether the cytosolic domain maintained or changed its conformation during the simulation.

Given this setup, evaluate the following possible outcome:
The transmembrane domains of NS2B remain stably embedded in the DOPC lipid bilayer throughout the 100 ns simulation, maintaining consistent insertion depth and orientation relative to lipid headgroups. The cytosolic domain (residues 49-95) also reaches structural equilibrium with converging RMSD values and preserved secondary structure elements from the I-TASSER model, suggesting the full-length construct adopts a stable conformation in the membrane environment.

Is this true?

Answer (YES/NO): NO